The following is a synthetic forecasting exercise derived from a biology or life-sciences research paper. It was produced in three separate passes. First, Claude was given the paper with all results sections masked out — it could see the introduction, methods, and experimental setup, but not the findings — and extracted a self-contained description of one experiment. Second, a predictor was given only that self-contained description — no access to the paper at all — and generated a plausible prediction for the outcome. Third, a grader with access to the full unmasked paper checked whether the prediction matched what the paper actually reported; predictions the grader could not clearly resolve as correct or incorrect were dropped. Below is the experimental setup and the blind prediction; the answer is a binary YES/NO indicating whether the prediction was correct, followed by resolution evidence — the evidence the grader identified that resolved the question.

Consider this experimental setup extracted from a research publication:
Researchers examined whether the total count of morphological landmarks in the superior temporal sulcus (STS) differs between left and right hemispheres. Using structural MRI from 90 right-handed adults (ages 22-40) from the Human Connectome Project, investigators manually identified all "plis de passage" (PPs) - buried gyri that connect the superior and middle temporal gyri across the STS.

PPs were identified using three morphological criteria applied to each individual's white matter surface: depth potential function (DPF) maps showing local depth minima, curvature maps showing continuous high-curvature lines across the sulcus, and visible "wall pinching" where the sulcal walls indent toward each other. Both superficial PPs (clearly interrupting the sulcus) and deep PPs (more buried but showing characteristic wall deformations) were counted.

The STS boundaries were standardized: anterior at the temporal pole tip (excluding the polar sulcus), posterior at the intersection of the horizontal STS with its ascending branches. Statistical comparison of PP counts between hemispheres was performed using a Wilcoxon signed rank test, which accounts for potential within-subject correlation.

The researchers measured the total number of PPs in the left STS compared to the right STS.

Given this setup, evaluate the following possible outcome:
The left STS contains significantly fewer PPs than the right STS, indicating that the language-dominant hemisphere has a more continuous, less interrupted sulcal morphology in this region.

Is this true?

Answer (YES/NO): NO